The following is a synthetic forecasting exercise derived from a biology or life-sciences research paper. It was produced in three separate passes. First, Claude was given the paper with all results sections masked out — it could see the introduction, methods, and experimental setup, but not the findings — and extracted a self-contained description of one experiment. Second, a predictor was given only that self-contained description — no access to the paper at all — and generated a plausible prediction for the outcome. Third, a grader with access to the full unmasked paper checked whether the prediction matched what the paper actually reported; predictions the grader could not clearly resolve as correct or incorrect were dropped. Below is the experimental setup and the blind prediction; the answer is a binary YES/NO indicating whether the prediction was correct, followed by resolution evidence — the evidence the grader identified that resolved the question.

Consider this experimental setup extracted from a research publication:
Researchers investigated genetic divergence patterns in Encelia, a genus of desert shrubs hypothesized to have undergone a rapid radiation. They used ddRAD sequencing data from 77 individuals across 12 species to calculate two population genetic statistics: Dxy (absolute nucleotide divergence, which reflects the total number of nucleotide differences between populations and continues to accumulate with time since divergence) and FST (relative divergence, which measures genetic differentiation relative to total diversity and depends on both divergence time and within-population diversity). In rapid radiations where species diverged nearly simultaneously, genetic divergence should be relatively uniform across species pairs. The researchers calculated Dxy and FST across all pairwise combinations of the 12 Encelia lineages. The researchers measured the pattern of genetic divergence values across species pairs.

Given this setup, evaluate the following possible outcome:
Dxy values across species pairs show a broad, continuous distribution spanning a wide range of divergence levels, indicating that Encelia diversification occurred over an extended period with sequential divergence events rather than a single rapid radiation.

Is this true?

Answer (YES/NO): NO